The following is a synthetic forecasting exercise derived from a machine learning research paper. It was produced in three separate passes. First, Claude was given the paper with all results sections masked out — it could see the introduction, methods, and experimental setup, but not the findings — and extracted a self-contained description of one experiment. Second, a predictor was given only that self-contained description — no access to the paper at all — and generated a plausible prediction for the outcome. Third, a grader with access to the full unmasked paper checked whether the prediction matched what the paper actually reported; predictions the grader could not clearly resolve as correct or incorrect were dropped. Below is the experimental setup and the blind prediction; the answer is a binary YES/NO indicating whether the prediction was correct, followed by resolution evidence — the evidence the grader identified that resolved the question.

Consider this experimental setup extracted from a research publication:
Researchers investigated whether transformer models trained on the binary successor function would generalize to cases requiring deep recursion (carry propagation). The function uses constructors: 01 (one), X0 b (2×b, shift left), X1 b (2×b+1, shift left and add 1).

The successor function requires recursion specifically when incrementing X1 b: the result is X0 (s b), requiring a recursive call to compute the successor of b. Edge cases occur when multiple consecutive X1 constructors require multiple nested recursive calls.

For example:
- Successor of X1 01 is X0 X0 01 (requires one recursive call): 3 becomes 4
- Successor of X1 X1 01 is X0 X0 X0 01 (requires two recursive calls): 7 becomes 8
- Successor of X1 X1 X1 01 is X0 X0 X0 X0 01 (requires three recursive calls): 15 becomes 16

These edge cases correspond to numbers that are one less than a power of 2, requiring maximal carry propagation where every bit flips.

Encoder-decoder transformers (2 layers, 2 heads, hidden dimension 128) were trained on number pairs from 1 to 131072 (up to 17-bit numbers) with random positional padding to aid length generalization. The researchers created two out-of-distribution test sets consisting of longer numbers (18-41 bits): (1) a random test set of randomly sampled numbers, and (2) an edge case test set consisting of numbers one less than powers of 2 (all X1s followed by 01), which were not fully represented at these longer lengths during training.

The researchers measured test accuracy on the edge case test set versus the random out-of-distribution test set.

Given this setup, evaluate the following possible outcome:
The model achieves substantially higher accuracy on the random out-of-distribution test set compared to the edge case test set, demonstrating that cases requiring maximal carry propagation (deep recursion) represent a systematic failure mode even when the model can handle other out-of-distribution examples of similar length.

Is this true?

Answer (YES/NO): YES